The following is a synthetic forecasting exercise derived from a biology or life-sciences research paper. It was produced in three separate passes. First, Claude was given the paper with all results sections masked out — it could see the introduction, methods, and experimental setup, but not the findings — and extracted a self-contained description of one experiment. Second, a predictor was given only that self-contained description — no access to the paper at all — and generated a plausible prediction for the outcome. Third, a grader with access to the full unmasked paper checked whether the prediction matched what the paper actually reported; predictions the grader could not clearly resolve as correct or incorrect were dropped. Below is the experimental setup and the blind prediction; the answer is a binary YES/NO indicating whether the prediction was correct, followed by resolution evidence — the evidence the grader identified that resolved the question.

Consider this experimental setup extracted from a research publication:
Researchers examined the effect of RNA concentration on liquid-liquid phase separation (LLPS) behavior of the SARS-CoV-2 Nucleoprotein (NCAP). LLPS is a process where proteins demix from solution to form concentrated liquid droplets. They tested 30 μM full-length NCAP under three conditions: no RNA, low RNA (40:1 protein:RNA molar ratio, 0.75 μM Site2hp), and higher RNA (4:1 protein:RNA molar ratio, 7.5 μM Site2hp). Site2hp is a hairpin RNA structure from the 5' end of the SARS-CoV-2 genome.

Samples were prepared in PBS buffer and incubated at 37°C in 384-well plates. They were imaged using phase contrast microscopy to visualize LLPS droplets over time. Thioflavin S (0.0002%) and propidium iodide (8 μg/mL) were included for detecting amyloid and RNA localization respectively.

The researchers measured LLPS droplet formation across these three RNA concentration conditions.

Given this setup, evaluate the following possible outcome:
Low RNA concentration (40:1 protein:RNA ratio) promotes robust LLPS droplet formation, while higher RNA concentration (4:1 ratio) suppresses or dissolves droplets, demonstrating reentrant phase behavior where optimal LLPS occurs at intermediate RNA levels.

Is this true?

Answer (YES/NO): NO